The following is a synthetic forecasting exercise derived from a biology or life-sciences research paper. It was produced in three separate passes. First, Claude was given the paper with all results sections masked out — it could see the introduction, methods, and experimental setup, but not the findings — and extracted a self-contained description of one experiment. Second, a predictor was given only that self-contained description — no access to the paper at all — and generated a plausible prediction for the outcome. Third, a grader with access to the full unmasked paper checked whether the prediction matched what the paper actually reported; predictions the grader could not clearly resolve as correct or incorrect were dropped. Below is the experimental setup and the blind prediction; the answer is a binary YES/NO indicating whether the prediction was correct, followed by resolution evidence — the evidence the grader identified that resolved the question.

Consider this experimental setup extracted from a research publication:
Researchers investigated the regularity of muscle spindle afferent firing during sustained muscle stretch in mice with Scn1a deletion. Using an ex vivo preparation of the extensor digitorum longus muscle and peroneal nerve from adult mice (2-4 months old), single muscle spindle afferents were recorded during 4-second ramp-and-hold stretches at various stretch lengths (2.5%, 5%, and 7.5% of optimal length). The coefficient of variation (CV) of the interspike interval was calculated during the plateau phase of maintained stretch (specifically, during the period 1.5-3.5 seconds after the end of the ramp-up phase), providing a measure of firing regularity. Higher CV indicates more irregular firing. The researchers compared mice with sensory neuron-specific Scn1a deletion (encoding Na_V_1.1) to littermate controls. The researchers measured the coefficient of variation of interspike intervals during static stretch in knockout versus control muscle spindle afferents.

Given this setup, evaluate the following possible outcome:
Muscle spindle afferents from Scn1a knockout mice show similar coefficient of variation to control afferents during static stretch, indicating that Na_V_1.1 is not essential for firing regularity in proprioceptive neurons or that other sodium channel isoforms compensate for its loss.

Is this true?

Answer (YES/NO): NO